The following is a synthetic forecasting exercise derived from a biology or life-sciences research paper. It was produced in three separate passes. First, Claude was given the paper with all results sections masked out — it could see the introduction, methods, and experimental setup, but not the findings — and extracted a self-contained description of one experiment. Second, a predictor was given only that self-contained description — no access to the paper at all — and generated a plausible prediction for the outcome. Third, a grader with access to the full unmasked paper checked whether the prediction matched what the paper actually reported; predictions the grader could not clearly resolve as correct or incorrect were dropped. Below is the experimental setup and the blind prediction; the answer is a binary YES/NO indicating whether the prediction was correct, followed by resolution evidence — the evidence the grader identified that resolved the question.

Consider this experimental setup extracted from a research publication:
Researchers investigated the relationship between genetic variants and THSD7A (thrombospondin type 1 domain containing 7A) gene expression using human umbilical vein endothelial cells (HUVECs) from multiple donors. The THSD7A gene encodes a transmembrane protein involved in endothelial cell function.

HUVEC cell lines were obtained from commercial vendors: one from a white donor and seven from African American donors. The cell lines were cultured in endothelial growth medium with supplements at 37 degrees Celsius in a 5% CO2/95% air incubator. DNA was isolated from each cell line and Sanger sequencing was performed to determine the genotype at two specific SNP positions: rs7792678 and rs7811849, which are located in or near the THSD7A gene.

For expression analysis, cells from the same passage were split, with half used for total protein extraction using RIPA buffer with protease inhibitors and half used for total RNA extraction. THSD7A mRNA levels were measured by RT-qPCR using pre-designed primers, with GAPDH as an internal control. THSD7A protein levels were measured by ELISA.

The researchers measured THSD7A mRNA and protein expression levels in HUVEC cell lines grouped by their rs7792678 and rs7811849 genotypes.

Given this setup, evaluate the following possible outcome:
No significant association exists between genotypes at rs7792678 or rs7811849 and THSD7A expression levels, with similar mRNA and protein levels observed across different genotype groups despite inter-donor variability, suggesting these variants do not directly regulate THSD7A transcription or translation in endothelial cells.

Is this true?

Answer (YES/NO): NO